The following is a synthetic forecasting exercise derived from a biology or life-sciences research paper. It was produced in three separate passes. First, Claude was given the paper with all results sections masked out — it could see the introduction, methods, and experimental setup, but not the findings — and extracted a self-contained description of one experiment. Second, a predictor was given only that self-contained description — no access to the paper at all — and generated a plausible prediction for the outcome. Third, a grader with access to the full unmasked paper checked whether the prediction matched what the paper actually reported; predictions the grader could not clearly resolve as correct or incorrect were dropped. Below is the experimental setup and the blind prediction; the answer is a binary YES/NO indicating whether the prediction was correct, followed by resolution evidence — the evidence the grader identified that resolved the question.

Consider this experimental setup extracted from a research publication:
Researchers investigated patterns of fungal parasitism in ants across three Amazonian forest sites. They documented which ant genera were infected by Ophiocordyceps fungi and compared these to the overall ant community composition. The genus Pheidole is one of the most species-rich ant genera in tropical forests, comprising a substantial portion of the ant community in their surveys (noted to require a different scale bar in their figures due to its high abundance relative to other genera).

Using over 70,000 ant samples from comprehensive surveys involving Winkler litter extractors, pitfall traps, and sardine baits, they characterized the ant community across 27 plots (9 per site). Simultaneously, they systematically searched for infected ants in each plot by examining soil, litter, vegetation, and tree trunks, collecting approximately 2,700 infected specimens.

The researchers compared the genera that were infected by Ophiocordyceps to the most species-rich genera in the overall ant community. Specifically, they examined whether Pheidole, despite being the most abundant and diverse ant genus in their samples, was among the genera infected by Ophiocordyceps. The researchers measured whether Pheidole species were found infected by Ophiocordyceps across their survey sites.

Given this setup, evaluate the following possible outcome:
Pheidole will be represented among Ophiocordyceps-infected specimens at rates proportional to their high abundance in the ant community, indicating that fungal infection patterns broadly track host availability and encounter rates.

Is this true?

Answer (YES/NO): NO